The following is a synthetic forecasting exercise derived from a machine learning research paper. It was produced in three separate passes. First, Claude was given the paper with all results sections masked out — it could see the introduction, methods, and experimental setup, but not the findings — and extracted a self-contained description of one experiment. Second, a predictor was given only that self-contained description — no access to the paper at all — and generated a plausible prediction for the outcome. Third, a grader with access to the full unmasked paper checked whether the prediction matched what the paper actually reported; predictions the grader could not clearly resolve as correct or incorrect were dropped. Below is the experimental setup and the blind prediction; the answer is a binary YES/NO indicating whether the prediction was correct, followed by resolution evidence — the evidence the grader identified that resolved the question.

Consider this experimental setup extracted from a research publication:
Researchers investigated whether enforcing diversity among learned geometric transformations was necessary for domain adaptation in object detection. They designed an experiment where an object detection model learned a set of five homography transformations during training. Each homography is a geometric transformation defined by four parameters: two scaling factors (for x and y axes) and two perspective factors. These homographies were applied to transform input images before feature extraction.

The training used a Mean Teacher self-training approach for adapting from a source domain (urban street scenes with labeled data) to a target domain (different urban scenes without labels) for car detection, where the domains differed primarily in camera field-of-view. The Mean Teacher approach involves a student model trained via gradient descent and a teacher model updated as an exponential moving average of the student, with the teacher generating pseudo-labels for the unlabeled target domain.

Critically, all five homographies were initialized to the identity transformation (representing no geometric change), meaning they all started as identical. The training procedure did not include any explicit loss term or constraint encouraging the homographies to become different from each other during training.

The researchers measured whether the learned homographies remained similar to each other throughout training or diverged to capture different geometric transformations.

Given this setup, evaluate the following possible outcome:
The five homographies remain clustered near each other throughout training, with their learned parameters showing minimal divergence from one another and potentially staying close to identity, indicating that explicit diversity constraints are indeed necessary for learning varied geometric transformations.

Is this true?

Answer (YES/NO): NO